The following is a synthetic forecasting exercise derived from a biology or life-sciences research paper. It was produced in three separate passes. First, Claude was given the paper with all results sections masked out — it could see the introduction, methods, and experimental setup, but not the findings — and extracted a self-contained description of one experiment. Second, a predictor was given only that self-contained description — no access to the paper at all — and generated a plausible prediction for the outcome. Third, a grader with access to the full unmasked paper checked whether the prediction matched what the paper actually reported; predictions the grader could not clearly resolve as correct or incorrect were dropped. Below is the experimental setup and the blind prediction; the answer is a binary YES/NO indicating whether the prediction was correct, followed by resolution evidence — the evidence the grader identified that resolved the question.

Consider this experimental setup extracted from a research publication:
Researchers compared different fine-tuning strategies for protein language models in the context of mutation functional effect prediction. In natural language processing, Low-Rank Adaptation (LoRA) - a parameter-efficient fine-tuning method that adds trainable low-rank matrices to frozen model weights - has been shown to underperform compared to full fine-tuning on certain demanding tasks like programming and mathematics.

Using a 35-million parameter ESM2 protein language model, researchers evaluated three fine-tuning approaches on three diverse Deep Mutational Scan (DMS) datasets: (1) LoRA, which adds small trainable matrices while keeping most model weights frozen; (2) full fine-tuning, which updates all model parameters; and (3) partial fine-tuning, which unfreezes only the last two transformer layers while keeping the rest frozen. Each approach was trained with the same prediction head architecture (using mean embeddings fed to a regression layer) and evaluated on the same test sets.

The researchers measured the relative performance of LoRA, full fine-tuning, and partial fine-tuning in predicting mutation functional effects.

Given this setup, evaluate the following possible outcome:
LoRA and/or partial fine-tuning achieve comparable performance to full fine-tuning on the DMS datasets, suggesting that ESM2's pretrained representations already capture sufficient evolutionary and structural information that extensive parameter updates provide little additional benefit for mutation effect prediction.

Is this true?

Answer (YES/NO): YES